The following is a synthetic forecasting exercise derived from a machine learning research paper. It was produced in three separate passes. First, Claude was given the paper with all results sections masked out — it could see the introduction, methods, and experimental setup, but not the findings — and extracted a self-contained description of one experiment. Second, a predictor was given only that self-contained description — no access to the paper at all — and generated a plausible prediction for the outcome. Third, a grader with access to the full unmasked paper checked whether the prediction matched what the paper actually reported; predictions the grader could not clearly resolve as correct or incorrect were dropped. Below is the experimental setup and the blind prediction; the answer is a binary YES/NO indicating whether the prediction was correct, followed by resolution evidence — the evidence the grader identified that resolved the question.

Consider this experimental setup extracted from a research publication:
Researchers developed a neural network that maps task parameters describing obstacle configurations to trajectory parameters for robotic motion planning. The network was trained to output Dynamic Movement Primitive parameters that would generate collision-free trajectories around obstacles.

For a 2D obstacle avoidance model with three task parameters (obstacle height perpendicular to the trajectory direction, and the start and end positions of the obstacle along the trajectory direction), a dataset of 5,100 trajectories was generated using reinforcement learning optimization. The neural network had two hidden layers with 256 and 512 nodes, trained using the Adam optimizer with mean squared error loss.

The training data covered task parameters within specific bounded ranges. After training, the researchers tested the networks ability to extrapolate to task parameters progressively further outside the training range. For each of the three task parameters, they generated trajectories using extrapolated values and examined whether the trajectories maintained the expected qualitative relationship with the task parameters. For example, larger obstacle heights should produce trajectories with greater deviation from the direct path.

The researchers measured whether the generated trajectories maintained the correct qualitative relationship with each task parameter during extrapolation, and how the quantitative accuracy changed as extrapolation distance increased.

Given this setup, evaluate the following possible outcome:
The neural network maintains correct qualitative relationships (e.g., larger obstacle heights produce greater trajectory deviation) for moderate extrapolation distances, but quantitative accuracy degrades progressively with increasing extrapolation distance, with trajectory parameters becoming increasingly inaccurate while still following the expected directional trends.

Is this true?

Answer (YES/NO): YES